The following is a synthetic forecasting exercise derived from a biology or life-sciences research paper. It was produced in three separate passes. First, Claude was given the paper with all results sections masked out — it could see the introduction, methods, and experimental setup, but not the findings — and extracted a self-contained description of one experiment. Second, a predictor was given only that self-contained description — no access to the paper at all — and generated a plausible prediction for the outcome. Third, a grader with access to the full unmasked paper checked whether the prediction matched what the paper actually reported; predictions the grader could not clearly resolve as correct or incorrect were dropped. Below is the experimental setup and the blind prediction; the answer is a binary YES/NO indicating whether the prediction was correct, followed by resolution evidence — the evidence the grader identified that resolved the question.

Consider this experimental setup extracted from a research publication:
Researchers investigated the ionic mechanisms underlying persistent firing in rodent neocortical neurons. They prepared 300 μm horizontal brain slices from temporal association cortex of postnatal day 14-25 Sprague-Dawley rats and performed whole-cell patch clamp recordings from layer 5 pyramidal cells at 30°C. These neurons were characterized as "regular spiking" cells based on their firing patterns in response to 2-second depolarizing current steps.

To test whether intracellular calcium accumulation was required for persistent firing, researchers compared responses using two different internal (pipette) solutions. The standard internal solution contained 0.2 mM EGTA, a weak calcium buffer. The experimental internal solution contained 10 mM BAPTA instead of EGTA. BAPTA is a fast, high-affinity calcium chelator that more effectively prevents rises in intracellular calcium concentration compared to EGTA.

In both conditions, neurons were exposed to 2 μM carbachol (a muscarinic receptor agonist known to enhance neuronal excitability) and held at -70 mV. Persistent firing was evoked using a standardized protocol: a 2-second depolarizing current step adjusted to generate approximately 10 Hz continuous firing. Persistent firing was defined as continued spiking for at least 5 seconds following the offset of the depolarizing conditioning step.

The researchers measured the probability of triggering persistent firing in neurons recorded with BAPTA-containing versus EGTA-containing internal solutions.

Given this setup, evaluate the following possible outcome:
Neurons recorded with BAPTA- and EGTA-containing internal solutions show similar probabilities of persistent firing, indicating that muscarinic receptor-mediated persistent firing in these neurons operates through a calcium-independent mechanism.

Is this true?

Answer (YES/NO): NO